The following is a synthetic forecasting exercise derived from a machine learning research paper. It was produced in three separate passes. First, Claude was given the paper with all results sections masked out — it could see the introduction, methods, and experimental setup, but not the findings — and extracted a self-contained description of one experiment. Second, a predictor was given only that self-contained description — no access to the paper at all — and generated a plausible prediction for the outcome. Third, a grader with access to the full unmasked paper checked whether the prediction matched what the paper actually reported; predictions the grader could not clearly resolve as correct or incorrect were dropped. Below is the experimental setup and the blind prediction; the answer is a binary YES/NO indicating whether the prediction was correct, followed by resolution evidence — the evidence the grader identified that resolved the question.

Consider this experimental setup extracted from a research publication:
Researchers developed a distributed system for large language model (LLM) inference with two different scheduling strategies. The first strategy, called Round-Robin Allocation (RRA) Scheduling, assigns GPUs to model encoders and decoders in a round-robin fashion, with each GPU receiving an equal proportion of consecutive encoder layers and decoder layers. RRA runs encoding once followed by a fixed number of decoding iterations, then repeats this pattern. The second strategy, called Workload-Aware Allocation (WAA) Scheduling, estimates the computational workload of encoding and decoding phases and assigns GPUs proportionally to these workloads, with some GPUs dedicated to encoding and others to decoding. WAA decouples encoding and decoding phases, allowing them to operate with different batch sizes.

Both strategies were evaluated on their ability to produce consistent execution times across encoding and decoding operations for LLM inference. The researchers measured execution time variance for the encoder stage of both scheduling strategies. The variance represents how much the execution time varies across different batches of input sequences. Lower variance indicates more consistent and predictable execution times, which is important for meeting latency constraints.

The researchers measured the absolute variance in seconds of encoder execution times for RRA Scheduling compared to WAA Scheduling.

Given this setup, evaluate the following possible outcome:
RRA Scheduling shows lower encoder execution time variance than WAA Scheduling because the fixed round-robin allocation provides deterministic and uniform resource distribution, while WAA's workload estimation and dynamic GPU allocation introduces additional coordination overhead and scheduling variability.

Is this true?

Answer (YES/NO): NO